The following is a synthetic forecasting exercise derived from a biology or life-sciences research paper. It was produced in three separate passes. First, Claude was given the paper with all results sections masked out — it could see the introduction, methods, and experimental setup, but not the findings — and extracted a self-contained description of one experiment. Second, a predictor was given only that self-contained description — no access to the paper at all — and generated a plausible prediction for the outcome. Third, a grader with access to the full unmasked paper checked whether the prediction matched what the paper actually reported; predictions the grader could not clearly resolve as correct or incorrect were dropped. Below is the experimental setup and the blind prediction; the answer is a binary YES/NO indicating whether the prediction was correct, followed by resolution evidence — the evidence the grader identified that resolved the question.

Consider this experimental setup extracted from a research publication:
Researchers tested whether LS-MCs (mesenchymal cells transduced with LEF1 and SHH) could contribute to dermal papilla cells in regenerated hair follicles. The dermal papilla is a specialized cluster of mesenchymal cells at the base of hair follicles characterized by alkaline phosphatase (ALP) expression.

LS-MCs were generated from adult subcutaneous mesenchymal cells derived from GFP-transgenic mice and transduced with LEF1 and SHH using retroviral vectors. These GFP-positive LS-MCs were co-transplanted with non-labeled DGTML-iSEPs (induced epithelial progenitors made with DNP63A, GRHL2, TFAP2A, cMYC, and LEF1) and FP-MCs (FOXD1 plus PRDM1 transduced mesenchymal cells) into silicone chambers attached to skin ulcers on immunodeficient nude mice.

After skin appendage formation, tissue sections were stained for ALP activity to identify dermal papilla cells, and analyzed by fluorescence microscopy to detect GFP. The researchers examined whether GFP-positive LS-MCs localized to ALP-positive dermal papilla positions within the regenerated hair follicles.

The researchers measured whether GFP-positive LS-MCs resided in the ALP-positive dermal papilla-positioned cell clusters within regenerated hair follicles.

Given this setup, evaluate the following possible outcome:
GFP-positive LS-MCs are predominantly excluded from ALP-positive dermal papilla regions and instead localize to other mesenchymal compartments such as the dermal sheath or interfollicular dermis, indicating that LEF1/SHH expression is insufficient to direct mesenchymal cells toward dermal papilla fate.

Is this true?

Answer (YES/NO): NO